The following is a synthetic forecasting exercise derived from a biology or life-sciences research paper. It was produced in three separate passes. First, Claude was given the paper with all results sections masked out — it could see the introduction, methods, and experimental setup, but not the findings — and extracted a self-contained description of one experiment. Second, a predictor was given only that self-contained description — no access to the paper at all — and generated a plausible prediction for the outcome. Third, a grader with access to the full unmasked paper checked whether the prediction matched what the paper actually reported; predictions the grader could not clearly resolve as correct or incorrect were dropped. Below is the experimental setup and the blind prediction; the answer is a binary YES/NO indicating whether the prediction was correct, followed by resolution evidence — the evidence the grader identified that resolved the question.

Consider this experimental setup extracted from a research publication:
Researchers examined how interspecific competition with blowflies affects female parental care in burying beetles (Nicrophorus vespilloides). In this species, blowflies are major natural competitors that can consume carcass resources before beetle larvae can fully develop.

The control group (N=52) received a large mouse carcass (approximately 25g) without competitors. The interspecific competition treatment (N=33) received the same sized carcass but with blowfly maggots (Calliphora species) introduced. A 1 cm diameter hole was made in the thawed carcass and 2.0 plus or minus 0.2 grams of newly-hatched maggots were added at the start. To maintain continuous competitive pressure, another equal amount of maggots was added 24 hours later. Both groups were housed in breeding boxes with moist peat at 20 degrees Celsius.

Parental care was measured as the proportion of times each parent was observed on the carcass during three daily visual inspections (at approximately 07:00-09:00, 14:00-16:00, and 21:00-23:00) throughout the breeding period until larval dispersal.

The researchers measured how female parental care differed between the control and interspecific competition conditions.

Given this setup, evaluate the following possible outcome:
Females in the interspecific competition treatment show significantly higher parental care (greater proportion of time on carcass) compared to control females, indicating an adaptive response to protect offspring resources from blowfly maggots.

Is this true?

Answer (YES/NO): NO